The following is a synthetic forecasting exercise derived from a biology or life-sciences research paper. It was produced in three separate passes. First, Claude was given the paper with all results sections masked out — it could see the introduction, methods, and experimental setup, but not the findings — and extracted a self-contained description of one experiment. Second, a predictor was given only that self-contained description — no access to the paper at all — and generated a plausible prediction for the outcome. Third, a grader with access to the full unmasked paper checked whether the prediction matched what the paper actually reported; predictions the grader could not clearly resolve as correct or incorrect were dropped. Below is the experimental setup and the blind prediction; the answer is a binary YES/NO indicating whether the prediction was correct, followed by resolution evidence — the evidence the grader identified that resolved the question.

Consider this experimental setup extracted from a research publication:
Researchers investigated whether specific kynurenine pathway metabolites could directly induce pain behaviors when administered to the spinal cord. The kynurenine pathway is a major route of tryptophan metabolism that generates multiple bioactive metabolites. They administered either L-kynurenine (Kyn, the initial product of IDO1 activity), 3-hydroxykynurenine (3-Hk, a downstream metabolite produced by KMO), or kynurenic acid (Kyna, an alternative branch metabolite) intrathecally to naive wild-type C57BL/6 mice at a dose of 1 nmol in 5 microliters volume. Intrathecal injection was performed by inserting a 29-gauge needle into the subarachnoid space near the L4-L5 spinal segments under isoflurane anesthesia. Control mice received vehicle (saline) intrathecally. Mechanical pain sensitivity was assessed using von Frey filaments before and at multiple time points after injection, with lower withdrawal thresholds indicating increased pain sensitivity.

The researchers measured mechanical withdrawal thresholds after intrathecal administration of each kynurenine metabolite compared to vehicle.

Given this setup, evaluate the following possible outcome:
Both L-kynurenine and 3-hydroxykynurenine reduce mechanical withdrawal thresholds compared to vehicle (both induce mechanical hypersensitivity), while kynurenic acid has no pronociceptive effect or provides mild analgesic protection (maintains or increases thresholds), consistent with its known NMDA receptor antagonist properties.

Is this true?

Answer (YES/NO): NO